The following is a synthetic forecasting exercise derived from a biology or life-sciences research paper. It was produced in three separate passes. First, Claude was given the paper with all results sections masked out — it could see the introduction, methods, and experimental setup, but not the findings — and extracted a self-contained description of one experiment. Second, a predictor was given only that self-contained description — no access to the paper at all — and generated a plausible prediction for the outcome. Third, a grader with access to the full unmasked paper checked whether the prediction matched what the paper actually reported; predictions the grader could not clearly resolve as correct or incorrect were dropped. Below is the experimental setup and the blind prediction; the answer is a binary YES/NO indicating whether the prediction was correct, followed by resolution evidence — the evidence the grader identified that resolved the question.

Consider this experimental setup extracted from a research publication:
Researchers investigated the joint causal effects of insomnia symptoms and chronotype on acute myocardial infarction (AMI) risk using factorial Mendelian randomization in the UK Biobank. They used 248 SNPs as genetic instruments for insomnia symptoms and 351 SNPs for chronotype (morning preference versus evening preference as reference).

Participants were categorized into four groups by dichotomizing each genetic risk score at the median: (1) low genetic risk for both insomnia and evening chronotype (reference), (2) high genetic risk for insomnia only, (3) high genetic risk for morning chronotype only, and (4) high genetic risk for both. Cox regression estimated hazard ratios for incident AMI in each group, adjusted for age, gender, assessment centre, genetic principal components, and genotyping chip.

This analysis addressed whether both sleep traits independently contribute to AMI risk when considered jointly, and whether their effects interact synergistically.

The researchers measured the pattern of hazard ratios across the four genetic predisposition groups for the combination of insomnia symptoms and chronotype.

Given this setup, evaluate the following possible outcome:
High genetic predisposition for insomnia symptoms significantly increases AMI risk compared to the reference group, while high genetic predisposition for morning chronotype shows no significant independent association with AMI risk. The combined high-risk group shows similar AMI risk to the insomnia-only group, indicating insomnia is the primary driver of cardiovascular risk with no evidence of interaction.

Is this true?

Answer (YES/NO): NO